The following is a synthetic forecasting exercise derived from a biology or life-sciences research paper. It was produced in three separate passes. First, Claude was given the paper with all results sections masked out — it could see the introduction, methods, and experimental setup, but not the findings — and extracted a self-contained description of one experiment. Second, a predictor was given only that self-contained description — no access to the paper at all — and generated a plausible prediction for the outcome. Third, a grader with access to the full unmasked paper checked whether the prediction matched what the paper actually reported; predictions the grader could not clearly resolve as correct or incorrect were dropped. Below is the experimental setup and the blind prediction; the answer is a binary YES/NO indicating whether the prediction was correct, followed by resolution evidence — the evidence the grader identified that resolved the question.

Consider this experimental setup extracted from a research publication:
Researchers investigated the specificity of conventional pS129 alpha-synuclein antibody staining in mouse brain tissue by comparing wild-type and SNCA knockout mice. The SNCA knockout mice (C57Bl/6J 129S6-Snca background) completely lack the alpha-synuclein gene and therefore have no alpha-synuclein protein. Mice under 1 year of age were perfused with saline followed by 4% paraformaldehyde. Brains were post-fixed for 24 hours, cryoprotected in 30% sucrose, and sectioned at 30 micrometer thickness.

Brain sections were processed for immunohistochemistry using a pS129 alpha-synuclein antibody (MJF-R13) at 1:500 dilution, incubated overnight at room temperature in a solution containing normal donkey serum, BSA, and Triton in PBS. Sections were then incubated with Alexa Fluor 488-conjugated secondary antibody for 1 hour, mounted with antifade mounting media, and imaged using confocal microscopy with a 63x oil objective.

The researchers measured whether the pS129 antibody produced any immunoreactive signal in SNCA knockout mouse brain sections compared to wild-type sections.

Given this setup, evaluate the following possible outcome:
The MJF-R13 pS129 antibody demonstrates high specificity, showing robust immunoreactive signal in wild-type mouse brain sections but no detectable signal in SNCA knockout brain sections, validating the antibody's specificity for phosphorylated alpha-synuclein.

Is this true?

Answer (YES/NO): NO